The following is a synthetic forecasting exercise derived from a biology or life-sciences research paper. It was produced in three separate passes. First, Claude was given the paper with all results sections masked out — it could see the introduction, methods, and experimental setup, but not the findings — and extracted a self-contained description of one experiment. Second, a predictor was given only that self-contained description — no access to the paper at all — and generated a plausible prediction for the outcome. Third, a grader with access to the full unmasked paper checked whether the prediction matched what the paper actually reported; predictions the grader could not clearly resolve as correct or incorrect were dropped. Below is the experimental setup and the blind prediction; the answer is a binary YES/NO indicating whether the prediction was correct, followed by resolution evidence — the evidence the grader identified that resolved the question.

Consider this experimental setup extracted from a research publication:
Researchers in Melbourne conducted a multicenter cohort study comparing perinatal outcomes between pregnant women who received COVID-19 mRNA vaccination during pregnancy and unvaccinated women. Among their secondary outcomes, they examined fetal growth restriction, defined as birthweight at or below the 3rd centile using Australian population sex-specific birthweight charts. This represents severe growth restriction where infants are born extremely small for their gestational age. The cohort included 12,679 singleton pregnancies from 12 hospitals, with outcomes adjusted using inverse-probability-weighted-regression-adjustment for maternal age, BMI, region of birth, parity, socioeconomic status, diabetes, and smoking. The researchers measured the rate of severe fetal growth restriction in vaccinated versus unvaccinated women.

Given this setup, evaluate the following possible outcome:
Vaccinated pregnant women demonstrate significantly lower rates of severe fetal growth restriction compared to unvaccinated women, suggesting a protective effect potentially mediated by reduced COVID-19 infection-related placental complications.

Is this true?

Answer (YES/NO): NO